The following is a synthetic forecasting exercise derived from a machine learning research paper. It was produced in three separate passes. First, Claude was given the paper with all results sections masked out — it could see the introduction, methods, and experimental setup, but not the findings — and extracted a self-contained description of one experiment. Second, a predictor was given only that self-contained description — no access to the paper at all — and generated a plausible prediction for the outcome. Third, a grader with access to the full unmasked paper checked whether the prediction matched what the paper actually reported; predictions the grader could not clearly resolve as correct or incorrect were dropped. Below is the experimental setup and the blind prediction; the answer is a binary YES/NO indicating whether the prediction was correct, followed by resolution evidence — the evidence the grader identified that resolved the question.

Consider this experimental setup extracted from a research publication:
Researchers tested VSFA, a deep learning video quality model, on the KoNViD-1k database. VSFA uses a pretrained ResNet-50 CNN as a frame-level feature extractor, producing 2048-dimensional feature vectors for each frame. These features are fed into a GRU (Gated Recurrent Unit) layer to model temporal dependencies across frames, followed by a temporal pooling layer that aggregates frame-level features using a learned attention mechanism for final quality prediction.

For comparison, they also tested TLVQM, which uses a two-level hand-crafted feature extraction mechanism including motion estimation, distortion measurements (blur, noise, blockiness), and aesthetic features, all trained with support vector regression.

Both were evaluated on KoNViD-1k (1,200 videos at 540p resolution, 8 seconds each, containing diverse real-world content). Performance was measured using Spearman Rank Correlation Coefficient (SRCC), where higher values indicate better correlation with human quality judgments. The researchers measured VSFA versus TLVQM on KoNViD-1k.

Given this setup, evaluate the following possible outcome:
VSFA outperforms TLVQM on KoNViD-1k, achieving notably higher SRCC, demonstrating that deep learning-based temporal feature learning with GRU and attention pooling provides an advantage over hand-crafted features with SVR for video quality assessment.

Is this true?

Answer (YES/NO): NO